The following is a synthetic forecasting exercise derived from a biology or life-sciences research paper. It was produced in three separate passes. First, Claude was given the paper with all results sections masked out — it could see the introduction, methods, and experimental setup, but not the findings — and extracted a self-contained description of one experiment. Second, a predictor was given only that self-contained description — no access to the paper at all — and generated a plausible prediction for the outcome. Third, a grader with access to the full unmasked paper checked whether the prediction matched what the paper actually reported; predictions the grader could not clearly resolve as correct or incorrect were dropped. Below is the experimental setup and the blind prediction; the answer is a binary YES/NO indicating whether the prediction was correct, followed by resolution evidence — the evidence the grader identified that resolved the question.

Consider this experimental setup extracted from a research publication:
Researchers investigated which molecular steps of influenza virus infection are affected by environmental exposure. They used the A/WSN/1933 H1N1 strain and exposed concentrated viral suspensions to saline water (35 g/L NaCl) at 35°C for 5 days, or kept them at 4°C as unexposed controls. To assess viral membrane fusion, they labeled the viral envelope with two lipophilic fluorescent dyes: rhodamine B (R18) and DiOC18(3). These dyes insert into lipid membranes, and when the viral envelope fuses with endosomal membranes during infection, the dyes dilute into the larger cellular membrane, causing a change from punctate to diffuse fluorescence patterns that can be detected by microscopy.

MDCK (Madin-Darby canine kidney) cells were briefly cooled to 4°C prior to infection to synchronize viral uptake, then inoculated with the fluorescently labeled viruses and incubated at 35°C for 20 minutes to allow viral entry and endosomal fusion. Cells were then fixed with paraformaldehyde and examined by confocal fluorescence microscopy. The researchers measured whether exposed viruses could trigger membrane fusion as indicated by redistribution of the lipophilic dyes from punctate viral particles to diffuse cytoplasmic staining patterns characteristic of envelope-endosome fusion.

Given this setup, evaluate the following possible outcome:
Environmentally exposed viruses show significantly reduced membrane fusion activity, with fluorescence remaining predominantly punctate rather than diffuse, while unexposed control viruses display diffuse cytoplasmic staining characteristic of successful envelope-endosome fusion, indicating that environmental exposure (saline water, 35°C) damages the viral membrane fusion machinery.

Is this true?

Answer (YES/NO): YES